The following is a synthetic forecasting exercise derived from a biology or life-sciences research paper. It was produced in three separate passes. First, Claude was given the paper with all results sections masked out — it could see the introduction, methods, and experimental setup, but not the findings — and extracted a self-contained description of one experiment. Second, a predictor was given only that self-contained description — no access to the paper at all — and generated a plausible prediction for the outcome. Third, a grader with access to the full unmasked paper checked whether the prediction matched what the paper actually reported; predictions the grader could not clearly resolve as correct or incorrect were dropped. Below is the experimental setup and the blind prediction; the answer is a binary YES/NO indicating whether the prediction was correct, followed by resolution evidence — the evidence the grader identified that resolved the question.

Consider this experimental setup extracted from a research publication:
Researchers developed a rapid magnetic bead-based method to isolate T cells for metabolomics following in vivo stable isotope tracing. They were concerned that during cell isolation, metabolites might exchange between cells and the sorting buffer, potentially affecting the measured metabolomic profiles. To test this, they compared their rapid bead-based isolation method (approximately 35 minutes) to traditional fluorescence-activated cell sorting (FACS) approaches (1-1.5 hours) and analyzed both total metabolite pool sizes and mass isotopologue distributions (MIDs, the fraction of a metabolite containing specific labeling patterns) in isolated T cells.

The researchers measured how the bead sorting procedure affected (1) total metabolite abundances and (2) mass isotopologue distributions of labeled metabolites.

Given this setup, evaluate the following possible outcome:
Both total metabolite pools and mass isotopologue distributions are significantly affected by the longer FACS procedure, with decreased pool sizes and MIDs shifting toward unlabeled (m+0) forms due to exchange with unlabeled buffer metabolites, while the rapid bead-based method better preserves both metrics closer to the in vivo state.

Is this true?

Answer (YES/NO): NO